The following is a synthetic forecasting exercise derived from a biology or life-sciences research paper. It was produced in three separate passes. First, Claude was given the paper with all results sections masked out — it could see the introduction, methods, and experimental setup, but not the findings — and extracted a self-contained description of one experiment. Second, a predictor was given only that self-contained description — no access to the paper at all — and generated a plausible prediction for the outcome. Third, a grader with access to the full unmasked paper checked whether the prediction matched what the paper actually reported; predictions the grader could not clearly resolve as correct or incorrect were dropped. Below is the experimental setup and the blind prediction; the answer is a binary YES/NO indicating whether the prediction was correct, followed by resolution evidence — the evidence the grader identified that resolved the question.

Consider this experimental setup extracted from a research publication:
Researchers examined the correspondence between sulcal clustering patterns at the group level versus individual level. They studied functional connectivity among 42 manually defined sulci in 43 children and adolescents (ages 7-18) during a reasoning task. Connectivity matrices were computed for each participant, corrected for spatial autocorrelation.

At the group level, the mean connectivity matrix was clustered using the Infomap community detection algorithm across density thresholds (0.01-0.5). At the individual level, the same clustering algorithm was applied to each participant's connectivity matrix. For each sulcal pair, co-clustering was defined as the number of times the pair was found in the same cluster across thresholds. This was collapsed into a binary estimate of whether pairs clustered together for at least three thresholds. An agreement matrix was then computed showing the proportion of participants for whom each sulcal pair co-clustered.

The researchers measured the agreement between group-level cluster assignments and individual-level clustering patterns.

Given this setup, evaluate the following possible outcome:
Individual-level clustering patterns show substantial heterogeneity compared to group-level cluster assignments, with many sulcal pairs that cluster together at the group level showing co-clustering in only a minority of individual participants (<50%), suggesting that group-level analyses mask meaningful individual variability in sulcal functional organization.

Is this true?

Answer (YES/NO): NO